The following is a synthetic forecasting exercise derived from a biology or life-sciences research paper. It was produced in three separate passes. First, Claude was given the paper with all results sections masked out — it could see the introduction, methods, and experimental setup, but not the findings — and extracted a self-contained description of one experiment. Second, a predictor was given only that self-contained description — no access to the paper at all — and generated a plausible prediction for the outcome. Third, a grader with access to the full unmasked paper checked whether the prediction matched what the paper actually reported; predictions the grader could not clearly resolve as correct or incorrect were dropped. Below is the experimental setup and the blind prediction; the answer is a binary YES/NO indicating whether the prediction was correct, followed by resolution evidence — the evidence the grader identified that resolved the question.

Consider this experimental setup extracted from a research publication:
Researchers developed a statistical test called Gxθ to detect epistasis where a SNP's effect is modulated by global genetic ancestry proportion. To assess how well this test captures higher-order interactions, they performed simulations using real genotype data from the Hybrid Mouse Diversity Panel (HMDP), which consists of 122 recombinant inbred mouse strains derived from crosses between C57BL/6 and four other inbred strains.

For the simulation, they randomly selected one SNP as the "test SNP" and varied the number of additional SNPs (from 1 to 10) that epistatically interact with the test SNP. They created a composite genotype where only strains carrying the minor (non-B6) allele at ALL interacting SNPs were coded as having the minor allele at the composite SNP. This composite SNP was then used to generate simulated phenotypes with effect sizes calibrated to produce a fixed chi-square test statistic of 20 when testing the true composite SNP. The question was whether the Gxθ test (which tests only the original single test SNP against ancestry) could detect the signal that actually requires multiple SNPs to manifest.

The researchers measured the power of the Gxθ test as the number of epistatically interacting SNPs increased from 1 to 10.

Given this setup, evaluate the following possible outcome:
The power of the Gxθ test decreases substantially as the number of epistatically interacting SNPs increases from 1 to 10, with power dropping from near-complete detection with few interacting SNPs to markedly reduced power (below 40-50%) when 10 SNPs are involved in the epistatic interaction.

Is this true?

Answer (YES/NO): NO